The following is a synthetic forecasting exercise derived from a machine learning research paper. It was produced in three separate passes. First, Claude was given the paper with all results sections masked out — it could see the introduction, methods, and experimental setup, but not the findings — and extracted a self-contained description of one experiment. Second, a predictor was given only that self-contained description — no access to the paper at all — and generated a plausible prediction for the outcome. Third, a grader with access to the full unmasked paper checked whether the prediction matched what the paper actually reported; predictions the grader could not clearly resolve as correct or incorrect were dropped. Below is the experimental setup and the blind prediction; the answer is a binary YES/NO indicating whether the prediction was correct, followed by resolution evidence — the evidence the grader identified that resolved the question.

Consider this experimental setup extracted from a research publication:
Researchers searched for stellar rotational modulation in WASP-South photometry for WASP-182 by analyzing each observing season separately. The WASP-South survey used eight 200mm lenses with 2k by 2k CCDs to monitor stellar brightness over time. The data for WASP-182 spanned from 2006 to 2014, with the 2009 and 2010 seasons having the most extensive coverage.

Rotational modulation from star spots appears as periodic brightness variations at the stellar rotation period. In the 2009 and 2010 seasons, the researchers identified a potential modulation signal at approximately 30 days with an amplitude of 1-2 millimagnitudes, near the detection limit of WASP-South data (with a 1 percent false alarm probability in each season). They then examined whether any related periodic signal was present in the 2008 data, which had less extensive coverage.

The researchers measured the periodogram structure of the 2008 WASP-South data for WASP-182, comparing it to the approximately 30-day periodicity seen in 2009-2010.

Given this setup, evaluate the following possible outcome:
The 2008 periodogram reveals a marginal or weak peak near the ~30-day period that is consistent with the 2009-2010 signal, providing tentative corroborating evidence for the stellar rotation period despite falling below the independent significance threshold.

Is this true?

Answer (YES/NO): NO